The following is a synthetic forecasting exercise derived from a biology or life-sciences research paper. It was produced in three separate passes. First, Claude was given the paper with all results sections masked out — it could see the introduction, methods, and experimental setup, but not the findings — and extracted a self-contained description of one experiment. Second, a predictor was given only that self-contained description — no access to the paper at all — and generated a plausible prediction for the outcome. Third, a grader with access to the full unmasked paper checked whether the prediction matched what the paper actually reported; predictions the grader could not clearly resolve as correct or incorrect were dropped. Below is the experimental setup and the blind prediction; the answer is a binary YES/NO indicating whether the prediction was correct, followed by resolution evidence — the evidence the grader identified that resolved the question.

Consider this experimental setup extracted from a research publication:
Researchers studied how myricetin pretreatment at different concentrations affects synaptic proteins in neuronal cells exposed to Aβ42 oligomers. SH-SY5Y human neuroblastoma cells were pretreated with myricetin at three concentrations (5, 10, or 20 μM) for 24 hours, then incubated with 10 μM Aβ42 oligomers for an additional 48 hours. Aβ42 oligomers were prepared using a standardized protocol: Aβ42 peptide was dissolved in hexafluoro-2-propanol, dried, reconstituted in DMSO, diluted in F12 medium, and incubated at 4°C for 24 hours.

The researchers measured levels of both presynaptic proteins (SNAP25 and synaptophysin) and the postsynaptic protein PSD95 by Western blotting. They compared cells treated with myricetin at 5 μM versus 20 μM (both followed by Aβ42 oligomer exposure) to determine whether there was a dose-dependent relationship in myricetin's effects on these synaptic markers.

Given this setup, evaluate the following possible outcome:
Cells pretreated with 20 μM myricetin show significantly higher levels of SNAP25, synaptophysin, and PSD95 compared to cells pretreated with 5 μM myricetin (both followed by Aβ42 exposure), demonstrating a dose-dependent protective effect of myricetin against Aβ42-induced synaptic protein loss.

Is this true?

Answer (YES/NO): NO